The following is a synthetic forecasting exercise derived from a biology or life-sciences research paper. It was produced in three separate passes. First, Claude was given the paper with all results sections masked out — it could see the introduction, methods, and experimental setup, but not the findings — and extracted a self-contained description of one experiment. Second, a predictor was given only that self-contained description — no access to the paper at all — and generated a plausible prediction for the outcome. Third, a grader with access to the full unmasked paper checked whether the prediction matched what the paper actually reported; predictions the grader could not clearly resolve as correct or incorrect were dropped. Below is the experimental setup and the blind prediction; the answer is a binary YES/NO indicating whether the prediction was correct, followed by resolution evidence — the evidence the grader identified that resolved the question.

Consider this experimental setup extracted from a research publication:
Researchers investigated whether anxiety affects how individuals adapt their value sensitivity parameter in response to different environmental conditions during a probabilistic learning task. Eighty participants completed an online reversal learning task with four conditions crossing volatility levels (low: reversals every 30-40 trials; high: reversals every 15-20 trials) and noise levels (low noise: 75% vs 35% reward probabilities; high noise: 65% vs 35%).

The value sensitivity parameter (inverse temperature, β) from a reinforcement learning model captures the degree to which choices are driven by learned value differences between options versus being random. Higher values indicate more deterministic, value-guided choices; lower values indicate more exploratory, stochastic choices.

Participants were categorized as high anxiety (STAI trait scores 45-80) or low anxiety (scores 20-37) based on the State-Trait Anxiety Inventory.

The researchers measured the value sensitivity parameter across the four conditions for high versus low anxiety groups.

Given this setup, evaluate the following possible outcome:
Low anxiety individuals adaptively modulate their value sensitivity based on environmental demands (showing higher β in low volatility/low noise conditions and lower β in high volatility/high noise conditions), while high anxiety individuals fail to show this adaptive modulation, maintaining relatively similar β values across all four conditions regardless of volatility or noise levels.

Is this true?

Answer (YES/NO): NO